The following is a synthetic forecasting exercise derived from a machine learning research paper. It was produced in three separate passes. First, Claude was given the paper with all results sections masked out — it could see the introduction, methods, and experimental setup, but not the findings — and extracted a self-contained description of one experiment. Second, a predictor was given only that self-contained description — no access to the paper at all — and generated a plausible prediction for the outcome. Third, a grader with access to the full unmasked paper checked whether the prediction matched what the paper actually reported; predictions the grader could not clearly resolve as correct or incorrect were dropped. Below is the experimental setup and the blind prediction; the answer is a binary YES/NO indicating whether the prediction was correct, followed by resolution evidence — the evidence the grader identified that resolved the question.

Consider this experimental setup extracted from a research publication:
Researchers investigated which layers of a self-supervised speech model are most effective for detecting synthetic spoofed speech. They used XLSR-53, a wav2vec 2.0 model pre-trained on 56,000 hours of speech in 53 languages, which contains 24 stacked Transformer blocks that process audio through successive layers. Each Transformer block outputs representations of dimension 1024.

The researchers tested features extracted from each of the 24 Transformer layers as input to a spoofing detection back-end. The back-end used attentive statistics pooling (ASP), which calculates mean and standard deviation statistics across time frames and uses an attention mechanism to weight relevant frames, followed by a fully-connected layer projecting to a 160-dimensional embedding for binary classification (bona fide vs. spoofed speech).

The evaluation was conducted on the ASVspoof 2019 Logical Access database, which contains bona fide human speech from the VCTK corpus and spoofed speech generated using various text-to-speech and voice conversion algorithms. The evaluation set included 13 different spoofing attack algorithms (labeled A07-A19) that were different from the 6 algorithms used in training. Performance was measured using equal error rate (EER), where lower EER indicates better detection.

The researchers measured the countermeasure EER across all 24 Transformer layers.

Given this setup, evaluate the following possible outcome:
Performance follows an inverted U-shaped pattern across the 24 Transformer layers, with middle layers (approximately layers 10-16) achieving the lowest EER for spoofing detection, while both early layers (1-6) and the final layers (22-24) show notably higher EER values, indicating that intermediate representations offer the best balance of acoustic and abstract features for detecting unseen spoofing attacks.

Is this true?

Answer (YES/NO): NO